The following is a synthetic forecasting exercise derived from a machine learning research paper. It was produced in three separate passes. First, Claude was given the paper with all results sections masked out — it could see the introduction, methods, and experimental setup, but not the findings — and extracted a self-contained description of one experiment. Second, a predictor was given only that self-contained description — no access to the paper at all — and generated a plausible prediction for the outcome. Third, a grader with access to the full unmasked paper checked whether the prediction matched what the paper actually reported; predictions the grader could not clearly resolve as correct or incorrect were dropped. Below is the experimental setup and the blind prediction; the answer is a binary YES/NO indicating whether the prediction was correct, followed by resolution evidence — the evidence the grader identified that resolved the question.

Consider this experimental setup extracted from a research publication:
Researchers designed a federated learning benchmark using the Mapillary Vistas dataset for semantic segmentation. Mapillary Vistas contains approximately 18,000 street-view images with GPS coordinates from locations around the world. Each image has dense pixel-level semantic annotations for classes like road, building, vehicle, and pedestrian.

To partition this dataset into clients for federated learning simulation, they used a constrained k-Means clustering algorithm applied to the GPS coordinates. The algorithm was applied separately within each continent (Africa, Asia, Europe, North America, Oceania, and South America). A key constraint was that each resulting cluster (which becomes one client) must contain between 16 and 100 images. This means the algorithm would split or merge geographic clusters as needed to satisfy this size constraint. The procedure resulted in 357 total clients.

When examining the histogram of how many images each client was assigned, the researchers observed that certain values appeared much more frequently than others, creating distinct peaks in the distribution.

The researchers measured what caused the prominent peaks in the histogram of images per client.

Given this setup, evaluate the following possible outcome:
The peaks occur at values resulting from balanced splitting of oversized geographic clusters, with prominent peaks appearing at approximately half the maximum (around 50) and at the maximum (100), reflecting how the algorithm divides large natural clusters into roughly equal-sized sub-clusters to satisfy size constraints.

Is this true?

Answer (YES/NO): NO